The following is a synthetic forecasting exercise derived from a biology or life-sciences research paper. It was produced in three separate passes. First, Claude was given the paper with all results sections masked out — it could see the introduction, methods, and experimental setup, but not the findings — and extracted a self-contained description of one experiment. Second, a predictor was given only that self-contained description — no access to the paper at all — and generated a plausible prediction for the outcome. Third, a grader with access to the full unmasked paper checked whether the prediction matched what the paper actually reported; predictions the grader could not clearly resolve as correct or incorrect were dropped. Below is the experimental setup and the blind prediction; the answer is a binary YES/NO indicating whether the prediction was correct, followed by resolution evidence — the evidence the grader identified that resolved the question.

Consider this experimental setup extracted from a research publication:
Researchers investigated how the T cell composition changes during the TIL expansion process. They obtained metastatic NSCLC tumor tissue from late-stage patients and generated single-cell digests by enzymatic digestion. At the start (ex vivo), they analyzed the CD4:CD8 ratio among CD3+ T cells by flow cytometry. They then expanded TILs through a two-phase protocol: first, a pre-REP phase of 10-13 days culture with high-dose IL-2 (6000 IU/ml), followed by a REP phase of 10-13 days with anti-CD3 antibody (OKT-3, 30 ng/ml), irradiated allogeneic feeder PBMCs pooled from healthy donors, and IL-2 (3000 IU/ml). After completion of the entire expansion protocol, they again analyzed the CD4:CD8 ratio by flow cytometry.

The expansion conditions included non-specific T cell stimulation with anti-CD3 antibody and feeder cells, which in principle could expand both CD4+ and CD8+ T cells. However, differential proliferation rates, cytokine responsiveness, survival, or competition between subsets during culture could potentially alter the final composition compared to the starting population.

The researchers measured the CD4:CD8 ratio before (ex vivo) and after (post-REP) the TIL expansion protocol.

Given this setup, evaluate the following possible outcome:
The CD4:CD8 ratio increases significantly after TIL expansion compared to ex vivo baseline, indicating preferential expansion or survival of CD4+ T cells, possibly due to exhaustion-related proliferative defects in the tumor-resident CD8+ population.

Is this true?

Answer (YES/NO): NO